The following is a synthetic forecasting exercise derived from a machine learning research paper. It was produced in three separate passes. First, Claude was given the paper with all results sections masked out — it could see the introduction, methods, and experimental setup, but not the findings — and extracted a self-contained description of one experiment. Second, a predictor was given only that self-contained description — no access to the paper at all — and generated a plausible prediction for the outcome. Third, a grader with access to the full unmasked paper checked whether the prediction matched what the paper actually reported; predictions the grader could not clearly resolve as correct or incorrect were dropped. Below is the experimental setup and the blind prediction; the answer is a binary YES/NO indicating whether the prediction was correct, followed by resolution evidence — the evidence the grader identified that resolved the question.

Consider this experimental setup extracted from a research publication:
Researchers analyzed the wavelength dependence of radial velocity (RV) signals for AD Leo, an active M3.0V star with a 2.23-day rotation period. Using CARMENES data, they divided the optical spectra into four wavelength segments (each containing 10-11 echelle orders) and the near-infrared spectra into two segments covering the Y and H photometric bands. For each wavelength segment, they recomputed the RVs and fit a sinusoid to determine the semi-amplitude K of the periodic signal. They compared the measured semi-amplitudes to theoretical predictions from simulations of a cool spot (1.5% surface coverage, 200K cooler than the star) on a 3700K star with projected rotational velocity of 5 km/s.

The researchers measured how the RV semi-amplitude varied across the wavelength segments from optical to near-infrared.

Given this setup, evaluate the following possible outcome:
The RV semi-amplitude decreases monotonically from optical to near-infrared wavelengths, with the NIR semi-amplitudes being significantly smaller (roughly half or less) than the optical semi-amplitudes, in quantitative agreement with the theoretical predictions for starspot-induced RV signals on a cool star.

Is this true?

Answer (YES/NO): NO